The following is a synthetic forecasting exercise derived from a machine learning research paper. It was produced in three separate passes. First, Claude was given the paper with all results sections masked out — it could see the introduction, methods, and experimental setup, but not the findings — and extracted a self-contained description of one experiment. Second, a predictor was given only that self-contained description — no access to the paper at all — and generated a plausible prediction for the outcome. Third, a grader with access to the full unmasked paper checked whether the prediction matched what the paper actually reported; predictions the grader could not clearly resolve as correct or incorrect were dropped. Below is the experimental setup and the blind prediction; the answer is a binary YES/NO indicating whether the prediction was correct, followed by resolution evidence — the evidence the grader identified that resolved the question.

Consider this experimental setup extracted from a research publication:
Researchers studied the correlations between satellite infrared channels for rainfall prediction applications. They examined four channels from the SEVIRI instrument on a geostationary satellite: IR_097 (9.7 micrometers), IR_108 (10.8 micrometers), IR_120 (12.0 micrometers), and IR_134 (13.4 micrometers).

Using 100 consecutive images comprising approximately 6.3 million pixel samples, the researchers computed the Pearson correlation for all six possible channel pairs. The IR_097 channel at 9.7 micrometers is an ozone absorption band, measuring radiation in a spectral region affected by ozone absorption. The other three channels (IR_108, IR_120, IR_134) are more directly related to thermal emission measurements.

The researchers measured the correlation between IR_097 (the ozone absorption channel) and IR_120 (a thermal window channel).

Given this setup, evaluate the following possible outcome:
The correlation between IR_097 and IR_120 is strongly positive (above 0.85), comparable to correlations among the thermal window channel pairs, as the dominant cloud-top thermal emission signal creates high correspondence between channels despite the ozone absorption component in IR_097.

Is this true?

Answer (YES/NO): NO